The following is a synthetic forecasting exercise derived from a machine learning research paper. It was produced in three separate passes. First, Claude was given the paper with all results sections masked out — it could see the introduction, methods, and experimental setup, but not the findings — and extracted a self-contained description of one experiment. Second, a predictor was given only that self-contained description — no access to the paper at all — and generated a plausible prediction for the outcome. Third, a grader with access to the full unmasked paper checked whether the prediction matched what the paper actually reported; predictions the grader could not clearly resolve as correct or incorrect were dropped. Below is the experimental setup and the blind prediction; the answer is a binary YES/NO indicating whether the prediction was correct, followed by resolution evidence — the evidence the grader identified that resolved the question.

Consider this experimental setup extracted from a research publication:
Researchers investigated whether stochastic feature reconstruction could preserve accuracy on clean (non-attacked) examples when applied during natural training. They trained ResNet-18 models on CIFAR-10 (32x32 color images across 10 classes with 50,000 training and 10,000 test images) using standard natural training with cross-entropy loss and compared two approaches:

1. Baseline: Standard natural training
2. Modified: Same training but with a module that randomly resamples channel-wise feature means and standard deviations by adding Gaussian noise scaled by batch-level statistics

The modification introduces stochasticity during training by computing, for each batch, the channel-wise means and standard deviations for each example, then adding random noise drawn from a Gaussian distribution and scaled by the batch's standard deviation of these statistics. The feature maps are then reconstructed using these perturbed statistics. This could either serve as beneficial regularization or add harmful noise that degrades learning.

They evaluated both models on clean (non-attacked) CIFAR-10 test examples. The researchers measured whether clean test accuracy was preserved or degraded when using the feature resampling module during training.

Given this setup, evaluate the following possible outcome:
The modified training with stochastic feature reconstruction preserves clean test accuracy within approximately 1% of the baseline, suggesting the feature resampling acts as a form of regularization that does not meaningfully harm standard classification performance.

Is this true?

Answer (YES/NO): YES